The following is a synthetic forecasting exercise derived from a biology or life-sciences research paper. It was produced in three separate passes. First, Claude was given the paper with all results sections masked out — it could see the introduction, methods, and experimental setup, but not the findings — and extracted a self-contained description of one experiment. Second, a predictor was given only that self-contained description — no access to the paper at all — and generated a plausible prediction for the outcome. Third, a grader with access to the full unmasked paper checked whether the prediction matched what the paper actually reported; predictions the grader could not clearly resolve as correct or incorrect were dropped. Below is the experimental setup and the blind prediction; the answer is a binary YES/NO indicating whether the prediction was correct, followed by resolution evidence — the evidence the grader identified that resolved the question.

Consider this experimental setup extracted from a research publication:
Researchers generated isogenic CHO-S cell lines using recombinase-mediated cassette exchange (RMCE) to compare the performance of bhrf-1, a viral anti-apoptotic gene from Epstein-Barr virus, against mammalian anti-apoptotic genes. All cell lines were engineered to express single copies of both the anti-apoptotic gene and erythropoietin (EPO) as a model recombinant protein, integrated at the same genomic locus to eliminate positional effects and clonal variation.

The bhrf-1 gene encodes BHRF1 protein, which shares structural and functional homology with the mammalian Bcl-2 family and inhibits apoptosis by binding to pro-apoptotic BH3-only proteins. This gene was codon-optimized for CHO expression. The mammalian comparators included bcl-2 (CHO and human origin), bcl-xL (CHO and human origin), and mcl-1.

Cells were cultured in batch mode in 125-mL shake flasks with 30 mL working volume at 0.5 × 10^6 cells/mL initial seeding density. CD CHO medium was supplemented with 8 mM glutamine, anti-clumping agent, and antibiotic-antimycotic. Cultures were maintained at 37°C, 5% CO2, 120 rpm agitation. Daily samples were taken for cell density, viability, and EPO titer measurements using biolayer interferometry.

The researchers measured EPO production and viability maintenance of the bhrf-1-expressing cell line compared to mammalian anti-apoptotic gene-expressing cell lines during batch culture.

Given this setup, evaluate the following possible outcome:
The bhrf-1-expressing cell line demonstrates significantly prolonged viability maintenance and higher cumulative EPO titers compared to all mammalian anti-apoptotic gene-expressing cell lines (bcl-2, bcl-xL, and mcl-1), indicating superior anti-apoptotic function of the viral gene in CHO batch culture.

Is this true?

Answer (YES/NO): NO